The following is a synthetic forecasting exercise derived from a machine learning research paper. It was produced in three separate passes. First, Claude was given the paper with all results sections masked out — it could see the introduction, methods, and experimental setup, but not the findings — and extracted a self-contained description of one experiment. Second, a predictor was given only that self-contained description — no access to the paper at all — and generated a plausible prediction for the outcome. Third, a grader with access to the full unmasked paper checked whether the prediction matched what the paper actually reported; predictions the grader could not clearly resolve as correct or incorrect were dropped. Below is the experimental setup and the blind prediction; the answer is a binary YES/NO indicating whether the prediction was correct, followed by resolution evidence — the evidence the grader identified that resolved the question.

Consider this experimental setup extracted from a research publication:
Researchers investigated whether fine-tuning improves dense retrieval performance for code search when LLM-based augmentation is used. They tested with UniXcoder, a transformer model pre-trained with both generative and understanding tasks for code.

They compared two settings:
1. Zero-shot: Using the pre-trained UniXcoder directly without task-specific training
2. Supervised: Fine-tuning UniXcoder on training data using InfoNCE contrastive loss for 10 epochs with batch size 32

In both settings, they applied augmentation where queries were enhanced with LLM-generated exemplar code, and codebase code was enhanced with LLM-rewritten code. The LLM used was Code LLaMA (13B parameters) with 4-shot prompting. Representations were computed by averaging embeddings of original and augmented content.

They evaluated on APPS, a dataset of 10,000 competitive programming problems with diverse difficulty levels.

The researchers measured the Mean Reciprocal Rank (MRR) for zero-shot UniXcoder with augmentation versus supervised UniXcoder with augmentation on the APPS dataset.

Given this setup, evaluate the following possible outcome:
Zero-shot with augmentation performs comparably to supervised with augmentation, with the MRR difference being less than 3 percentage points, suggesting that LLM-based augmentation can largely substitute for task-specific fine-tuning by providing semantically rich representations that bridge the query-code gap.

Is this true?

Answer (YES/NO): NO